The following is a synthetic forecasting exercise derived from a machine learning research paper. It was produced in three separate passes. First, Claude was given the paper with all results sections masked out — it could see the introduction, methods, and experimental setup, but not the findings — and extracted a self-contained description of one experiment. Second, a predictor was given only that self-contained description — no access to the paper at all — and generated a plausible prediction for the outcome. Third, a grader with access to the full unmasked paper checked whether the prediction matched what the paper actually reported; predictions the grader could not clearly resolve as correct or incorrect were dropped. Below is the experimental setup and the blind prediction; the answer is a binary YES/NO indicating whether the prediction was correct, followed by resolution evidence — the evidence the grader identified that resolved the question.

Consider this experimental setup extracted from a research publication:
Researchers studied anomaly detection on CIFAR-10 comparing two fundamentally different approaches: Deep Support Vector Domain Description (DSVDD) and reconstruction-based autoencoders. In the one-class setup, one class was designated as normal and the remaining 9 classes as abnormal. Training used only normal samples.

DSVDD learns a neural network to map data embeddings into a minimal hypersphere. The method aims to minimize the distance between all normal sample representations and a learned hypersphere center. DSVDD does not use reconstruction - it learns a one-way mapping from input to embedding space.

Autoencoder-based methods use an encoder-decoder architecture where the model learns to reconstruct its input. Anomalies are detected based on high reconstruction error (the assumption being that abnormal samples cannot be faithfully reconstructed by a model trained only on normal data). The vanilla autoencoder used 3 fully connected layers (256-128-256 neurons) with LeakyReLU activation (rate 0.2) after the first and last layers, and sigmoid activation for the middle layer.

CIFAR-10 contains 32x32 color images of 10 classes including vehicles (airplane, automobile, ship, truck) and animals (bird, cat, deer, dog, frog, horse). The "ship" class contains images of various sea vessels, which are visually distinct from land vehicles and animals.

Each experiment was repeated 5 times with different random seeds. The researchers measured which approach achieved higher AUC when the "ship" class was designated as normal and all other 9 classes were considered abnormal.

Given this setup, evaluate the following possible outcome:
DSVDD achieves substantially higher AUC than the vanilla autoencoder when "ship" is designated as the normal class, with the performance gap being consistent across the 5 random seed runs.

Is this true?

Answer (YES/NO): YES